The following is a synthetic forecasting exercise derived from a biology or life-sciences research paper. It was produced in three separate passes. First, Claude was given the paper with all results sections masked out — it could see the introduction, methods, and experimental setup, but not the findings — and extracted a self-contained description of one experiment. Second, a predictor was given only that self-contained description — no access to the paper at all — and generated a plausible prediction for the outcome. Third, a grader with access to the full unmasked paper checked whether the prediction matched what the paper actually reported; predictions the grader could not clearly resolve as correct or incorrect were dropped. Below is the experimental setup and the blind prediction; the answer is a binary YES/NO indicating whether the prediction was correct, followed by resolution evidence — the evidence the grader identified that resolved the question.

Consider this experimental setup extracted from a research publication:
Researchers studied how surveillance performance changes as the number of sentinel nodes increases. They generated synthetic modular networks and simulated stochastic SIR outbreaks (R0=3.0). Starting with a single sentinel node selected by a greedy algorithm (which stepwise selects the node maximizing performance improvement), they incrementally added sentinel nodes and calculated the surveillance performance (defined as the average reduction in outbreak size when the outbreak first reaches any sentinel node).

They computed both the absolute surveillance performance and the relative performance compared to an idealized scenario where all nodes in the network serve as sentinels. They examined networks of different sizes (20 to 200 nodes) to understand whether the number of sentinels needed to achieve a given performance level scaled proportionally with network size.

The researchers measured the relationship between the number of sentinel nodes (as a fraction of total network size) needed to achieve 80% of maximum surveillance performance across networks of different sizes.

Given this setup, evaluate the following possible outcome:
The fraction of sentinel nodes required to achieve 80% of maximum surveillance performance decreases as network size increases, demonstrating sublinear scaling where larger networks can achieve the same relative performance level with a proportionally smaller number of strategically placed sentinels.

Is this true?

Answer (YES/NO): YES